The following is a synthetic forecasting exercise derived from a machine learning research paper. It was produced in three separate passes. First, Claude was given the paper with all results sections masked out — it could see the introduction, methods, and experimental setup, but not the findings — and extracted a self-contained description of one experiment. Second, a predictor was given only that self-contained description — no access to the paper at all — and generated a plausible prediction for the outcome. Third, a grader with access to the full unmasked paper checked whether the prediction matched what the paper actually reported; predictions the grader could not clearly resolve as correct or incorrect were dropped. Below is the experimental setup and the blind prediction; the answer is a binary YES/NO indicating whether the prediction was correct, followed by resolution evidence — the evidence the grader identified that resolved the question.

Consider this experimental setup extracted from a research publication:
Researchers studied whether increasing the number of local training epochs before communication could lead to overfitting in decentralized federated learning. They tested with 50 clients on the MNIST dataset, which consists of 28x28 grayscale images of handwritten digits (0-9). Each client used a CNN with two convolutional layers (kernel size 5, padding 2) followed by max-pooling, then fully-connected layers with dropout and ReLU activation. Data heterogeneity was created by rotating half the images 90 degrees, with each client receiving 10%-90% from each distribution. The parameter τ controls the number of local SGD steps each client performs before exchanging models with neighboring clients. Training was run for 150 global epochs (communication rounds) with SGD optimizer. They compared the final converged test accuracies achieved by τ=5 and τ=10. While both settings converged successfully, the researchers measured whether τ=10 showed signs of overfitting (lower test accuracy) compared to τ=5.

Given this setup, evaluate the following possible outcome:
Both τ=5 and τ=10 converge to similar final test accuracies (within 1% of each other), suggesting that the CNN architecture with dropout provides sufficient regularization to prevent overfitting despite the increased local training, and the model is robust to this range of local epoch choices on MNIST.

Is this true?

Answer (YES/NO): YES